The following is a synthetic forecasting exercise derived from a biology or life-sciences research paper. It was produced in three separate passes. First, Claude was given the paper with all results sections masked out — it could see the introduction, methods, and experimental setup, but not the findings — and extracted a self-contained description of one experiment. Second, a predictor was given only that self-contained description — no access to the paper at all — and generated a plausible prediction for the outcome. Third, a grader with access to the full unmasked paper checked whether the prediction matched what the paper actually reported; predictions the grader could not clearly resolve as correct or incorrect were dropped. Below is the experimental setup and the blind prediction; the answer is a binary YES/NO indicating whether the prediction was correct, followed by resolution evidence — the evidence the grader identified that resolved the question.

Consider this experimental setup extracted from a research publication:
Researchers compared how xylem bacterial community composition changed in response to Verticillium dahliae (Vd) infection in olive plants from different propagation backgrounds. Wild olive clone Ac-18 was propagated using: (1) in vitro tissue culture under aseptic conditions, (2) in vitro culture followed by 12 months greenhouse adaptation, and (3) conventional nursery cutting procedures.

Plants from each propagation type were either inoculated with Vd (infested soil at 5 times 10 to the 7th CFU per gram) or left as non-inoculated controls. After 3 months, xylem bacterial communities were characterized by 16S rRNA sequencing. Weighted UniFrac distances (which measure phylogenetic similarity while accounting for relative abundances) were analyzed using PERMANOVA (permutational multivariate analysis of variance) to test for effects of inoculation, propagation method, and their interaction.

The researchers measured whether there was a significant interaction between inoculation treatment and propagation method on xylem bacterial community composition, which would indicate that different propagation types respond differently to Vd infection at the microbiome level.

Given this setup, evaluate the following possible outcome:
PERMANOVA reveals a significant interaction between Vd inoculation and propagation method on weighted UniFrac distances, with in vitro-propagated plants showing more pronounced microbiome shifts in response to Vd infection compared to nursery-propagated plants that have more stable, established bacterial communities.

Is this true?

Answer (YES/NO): NO